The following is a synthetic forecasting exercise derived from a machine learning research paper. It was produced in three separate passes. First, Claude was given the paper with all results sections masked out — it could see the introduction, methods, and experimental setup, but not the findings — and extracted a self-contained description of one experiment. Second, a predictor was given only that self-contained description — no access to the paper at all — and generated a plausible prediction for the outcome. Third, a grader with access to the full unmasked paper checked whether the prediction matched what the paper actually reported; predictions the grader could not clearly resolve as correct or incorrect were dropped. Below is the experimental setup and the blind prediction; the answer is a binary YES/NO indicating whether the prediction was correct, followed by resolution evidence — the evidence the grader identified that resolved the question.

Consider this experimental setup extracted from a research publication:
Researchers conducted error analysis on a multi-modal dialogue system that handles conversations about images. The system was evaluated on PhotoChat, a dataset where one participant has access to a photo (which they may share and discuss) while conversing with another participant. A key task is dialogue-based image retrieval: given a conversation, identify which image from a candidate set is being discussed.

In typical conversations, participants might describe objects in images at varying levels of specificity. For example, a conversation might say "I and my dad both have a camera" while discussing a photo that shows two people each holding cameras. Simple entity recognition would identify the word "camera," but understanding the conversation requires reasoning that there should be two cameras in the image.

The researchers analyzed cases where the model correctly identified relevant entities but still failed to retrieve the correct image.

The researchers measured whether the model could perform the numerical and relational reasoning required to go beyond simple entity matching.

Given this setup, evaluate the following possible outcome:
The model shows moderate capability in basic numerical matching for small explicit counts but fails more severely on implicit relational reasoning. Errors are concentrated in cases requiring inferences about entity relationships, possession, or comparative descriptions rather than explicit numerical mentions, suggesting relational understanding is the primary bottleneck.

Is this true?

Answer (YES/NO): NO